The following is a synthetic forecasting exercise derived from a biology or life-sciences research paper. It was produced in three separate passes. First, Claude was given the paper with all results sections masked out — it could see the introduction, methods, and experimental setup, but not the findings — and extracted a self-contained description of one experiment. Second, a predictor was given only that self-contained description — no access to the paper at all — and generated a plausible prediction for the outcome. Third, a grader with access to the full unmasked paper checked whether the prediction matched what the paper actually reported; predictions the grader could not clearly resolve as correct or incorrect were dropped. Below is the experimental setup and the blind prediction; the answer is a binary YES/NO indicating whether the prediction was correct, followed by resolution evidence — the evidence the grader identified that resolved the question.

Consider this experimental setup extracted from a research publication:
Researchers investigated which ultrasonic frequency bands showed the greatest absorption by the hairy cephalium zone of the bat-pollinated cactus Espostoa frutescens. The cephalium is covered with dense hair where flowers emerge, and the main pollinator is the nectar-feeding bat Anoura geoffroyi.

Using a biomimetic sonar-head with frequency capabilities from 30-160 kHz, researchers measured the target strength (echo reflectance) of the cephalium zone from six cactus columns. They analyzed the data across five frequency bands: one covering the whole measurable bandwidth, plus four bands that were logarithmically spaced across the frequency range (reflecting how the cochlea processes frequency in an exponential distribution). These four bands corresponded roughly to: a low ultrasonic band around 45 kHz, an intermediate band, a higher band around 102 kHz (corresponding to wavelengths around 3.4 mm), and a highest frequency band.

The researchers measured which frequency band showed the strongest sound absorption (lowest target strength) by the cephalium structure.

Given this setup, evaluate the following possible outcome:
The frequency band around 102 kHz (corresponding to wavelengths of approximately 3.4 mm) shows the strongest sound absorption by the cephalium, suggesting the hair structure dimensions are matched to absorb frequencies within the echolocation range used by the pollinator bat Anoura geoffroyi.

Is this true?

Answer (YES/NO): YES